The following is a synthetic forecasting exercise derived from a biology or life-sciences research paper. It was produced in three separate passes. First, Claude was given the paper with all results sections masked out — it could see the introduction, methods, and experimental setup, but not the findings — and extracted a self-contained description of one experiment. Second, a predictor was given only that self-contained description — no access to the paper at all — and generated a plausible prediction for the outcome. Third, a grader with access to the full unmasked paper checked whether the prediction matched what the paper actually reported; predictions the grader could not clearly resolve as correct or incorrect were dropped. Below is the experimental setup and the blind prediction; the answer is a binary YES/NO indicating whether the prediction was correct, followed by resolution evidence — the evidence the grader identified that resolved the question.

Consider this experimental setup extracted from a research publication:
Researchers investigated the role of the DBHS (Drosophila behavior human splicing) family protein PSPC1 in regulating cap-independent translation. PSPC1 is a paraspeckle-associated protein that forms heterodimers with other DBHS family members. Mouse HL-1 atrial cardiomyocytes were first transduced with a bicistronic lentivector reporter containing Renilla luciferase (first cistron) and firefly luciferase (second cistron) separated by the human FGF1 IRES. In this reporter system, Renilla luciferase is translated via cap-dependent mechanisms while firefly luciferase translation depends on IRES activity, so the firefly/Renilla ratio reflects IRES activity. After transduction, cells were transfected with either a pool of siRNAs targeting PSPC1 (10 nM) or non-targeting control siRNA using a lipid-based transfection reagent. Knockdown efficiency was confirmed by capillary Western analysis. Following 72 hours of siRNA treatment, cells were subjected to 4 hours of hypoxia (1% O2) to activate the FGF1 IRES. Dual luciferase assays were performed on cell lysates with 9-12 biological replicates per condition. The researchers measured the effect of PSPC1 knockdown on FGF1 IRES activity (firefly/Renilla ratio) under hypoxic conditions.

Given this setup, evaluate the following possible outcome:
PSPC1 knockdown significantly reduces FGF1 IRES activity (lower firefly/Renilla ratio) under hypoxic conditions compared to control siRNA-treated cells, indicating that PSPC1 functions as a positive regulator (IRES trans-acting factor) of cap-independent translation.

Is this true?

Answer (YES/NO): YES